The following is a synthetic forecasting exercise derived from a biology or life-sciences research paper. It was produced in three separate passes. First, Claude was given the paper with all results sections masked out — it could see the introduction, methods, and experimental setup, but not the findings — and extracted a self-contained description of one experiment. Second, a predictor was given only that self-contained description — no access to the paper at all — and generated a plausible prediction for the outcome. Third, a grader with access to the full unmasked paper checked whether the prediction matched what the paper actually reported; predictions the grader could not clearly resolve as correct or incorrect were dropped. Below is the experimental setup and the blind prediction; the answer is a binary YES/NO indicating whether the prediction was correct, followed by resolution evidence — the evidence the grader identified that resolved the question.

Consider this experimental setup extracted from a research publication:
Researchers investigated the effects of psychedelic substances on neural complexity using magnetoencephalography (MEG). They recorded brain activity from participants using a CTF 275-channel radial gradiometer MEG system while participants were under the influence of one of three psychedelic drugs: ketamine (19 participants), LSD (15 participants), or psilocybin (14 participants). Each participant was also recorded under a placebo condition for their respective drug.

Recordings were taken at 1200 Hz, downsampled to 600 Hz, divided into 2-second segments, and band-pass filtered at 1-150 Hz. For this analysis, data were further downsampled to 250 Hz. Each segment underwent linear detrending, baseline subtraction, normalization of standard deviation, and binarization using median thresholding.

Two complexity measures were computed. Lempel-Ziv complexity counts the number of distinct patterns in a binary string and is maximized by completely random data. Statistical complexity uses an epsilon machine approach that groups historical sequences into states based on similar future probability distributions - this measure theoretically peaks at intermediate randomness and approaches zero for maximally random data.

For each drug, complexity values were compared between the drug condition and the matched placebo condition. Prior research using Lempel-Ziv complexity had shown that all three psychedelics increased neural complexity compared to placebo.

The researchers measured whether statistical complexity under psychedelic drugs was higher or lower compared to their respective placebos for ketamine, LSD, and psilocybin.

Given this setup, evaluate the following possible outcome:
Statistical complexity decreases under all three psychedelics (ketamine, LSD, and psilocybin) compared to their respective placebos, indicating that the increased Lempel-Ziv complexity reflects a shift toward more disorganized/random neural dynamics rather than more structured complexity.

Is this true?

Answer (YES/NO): NO